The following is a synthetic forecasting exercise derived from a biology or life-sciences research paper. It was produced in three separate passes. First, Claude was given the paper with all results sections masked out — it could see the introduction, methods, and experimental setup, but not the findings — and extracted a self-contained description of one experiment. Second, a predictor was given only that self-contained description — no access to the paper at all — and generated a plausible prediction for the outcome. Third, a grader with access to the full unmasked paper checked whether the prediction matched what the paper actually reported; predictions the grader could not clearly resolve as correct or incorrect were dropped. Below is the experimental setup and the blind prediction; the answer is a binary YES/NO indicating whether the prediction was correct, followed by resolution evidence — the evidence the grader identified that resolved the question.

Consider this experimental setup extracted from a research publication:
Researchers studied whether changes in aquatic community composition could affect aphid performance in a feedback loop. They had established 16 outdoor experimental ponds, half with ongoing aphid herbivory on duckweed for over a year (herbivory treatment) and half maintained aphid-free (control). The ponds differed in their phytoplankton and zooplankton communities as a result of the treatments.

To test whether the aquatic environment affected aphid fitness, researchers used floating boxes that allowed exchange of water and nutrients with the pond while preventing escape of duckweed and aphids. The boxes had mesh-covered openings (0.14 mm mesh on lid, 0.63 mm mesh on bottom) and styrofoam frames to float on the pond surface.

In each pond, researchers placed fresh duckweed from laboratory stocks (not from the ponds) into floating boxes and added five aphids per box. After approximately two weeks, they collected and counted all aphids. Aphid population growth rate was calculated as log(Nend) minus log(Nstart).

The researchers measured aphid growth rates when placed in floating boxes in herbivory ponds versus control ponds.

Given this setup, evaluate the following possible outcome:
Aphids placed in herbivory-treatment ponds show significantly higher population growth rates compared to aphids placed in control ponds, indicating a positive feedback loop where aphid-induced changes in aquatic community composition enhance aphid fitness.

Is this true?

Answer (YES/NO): YES